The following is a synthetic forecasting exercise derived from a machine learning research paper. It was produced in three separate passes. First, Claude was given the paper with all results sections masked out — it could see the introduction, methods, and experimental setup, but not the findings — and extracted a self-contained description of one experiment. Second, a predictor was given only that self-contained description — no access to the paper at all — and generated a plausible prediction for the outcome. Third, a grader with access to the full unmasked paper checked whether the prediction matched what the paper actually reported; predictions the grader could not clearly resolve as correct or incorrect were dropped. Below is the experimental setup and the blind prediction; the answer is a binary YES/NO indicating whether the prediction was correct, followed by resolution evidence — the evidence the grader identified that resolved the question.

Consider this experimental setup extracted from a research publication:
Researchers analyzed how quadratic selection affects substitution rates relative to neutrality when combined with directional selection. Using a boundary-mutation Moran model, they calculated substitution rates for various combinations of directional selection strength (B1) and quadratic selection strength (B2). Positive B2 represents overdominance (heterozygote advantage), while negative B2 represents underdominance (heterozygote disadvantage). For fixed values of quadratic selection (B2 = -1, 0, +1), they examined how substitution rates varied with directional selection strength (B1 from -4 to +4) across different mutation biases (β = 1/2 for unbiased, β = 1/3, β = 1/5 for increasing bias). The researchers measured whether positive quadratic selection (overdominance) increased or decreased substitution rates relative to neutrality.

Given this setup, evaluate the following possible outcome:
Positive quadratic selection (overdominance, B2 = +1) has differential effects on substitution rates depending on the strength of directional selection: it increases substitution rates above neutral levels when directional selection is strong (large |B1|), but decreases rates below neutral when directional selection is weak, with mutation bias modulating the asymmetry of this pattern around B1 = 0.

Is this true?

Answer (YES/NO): NO